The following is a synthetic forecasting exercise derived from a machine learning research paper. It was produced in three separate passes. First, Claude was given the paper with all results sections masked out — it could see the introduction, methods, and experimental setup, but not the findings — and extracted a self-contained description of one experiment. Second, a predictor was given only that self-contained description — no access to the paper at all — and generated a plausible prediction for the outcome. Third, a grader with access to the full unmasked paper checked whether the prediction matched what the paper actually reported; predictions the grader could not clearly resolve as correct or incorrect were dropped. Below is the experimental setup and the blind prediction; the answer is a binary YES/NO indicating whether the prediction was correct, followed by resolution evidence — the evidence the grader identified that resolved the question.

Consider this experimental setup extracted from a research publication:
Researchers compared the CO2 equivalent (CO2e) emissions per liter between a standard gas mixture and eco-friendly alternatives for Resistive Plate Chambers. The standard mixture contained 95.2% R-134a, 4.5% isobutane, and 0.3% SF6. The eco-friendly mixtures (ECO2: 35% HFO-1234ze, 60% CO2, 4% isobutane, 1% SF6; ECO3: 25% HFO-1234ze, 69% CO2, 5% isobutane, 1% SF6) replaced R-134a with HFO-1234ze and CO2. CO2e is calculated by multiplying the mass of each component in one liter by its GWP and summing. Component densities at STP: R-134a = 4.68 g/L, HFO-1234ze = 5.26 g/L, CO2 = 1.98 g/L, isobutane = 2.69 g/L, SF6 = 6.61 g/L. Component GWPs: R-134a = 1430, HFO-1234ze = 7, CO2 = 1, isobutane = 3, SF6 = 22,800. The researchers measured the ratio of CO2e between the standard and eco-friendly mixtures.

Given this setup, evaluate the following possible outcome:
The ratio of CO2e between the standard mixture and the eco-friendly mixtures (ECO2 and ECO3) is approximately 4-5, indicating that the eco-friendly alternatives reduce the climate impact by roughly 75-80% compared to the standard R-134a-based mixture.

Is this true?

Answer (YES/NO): YES